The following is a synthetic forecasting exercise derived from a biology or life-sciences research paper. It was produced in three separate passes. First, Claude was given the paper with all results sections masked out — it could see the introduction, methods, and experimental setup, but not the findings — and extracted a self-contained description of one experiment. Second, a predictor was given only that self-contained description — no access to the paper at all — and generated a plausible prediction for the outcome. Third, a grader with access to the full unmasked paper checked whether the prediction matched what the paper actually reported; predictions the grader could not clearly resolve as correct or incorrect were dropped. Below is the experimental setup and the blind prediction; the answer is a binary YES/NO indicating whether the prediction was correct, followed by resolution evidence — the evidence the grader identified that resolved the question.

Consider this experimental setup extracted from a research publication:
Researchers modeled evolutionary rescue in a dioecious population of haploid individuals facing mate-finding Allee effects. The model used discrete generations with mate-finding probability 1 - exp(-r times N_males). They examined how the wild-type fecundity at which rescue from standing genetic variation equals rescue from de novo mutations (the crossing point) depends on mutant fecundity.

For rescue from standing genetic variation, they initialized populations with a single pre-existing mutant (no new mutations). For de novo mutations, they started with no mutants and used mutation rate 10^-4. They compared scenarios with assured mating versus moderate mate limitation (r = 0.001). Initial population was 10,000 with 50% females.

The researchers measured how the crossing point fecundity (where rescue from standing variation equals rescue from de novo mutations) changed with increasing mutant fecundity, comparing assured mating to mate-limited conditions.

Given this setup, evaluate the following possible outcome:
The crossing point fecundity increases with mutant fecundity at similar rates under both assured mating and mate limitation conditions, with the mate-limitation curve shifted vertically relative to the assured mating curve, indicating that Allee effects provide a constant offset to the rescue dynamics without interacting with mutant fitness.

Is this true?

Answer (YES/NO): NO